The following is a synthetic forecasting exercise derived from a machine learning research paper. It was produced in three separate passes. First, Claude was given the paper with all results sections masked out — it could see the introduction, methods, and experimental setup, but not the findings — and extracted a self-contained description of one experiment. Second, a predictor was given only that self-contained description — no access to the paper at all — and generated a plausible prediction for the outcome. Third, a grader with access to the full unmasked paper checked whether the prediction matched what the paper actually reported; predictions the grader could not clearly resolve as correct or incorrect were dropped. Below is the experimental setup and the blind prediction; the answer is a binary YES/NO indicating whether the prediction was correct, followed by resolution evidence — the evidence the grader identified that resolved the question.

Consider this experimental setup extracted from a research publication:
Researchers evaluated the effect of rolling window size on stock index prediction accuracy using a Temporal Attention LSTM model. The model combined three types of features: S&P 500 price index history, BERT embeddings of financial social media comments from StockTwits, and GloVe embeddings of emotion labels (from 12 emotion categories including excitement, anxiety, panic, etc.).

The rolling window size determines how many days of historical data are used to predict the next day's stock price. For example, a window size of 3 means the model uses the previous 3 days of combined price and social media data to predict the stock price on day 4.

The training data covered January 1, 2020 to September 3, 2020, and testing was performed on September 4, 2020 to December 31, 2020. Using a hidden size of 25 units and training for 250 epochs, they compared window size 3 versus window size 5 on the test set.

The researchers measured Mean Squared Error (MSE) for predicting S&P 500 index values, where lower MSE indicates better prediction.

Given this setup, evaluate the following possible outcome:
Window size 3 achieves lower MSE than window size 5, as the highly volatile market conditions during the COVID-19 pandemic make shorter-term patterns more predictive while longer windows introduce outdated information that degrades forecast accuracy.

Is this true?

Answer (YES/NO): NO